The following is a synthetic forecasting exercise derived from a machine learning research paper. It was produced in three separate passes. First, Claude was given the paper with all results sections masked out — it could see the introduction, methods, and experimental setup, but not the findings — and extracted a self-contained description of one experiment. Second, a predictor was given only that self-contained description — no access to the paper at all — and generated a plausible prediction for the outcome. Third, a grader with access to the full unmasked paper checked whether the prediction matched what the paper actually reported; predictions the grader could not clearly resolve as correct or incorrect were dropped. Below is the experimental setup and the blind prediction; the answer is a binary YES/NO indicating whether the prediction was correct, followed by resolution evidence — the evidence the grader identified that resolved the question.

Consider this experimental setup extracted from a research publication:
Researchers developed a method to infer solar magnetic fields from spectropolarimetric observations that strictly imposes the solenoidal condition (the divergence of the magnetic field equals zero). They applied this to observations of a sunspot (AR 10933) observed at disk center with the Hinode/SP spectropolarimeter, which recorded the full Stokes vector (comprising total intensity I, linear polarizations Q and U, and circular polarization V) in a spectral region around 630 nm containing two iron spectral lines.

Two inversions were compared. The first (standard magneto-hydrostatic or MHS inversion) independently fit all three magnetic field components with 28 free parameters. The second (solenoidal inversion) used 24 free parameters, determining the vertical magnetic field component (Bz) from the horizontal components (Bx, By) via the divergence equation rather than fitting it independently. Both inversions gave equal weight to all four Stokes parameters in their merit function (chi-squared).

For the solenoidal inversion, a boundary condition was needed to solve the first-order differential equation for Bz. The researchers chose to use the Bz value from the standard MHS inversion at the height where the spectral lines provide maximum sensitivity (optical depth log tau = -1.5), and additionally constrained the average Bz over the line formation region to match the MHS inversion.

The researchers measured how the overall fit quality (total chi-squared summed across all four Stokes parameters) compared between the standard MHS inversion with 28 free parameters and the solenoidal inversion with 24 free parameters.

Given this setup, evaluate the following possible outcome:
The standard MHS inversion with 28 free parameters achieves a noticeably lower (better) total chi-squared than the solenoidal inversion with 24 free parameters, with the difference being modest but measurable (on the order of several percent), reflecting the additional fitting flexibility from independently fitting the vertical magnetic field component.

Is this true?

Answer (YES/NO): NO